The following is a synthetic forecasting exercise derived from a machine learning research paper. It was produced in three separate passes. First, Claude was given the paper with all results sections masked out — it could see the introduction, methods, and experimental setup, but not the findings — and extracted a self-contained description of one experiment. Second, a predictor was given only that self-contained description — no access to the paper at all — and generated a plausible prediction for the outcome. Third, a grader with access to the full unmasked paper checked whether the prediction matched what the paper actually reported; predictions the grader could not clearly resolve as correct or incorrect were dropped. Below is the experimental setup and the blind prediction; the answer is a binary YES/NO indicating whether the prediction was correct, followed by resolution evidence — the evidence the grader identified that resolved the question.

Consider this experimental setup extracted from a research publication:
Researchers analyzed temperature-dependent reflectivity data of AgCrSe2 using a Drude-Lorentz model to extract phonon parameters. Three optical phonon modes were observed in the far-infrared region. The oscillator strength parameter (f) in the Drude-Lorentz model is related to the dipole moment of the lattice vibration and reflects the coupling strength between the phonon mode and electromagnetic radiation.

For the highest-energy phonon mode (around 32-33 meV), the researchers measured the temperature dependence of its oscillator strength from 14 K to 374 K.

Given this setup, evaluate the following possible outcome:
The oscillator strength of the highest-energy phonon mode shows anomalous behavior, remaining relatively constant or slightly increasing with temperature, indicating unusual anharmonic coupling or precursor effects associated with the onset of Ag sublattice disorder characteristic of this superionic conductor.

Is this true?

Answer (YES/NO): NO